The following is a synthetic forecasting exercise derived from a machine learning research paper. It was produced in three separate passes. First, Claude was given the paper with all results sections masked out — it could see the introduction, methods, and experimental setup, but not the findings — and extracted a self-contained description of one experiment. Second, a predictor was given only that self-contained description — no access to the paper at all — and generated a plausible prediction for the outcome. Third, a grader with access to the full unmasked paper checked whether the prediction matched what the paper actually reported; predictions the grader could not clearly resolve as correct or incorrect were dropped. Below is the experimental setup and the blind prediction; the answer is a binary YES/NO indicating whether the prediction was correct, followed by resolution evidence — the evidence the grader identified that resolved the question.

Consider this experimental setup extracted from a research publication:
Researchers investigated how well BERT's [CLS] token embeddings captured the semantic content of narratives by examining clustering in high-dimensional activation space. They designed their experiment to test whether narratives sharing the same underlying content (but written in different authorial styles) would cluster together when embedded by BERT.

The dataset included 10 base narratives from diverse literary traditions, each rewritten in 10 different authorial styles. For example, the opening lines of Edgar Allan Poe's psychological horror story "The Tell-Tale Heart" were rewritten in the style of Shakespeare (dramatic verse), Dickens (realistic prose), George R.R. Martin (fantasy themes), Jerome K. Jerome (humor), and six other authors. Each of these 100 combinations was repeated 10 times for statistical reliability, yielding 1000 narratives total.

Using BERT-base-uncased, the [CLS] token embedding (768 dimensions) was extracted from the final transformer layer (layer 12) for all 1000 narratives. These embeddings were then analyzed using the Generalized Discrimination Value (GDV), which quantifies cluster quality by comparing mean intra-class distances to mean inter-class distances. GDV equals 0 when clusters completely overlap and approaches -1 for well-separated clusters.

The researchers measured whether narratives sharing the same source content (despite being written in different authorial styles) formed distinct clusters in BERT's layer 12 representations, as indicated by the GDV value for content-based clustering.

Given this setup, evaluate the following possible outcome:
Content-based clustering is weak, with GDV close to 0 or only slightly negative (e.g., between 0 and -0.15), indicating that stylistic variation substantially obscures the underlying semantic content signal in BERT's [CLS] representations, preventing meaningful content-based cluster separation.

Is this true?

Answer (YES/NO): NO